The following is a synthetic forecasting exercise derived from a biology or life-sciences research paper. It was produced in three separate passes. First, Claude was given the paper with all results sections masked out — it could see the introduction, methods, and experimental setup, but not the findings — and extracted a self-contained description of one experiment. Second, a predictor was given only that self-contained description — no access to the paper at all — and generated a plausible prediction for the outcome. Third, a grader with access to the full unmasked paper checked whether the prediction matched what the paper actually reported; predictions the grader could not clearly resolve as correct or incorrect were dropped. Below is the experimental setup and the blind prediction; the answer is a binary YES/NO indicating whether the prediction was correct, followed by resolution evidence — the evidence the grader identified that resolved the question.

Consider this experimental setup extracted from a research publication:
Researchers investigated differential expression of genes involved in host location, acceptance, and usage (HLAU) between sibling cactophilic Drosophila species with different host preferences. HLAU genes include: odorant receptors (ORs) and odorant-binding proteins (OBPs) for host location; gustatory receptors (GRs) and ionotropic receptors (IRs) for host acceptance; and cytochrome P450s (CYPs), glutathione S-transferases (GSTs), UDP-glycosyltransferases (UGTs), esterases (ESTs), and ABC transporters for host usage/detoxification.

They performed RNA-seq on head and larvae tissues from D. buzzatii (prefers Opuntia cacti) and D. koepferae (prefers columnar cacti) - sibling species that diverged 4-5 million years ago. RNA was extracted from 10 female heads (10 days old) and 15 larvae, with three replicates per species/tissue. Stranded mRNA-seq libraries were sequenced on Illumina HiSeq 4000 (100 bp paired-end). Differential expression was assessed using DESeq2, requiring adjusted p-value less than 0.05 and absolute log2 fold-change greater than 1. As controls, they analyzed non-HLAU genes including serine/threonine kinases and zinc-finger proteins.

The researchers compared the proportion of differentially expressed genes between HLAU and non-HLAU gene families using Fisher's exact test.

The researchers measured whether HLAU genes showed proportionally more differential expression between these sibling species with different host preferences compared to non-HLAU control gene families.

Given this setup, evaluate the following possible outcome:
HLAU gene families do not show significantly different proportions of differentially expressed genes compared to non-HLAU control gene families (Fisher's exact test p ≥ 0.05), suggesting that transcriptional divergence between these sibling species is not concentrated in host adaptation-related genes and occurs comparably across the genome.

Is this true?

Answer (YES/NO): NO